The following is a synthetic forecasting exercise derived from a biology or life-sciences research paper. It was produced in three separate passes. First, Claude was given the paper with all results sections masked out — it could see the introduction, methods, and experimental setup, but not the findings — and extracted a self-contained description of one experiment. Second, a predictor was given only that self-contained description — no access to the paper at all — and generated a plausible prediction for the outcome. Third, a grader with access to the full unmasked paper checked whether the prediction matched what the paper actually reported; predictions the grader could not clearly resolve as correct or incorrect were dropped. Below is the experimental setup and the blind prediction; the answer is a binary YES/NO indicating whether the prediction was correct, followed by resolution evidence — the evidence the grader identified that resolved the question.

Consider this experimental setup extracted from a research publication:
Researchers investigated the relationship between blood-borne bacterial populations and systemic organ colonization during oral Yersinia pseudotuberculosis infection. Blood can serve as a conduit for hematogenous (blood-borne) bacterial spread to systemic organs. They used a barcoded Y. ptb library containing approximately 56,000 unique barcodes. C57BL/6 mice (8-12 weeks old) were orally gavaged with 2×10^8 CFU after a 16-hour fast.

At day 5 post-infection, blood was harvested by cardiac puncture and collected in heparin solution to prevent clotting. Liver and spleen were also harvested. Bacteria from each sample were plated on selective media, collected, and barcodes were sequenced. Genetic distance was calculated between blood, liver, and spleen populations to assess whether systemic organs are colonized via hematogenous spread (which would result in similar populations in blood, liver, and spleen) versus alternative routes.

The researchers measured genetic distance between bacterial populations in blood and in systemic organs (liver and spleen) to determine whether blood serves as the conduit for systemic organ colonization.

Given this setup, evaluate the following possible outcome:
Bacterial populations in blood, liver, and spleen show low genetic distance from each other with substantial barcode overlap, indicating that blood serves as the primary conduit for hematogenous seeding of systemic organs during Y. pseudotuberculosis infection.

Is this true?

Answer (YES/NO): YES